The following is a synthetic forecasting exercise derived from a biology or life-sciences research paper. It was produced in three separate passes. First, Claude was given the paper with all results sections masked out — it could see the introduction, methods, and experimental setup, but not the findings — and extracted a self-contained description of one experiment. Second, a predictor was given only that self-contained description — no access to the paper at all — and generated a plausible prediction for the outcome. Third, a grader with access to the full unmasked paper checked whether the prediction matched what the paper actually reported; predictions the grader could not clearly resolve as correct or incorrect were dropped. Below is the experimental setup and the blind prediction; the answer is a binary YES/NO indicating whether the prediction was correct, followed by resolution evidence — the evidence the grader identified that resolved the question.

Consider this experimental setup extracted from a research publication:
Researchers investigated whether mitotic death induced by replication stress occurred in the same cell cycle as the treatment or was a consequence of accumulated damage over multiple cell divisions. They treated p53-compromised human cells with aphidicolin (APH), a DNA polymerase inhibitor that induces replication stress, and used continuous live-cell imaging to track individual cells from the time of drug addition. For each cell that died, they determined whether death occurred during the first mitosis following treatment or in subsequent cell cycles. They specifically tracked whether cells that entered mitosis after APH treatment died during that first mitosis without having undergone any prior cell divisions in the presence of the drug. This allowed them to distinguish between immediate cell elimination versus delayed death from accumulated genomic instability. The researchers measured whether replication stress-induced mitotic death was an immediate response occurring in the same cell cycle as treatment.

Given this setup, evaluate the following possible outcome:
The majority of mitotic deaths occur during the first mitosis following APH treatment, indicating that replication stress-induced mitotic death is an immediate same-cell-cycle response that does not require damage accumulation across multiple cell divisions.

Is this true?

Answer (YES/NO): YES